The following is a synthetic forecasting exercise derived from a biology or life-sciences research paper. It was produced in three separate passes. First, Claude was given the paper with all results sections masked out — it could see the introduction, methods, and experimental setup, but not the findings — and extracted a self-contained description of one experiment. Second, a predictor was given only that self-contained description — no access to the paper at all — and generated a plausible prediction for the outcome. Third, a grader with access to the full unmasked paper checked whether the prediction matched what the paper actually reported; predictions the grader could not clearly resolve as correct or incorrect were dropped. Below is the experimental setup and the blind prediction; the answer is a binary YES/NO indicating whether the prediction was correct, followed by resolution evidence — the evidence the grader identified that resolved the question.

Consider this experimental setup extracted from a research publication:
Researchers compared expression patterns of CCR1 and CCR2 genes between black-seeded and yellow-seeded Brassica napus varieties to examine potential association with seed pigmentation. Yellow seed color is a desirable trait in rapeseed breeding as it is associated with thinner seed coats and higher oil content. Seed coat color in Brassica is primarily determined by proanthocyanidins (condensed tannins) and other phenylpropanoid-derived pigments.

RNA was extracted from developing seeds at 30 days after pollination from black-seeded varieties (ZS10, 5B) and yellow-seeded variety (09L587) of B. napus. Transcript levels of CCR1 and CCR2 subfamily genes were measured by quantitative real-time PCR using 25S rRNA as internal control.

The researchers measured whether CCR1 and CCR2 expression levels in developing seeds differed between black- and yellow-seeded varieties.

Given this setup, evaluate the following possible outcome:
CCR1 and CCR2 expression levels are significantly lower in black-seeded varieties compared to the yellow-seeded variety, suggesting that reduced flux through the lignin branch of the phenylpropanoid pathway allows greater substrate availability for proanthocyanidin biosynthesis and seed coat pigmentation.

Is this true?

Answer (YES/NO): NO